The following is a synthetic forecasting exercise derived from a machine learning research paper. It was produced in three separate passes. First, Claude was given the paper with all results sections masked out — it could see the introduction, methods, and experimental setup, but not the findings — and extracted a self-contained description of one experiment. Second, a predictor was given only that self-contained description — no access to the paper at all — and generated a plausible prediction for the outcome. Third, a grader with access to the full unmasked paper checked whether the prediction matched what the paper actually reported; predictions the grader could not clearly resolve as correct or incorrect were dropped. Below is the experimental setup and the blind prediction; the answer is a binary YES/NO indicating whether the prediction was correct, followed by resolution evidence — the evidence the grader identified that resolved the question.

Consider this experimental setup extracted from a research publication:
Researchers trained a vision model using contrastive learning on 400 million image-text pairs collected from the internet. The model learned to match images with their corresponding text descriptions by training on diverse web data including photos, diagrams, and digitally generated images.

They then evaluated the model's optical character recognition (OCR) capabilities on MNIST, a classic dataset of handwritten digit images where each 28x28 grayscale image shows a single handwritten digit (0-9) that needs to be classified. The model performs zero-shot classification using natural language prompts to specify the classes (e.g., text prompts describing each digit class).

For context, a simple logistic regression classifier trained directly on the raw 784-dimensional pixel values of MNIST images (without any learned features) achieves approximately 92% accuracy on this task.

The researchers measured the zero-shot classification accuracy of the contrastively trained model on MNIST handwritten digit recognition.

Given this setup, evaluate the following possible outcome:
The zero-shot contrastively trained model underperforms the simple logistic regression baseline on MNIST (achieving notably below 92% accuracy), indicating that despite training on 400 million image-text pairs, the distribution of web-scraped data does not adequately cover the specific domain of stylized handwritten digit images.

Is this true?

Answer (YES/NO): YES